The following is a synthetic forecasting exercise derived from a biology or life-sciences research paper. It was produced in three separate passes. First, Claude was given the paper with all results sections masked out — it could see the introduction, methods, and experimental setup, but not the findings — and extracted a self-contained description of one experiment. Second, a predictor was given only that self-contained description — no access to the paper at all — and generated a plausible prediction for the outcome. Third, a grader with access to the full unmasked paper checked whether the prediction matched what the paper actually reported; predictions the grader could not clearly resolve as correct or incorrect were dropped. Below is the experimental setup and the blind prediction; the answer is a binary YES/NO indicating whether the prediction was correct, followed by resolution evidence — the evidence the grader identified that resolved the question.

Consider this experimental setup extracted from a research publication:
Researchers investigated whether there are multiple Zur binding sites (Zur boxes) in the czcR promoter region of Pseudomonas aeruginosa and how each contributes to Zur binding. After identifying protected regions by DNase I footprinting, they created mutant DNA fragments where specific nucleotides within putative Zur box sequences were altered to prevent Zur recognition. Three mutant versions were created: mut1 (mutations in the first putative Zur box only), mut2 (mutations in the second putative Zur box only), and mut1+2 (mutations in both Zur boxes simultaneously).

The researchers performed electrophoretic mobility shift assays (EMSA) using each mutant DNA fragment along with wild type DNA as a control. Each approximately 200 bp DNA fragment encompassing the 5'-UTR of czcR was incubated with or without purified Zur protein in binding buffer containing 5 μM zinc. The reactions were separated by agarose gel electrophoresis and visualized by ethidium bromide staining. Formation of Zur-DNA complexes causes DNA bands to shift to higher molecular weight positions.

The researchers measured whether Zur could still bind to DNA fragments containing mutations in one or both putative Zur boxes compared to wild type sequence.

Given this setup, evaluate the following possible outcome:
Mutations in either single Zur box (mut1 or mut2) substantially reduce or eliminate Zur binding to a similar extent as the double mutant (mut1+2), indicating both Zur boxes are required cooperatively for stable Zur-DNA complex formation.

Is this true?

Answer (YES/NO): NO